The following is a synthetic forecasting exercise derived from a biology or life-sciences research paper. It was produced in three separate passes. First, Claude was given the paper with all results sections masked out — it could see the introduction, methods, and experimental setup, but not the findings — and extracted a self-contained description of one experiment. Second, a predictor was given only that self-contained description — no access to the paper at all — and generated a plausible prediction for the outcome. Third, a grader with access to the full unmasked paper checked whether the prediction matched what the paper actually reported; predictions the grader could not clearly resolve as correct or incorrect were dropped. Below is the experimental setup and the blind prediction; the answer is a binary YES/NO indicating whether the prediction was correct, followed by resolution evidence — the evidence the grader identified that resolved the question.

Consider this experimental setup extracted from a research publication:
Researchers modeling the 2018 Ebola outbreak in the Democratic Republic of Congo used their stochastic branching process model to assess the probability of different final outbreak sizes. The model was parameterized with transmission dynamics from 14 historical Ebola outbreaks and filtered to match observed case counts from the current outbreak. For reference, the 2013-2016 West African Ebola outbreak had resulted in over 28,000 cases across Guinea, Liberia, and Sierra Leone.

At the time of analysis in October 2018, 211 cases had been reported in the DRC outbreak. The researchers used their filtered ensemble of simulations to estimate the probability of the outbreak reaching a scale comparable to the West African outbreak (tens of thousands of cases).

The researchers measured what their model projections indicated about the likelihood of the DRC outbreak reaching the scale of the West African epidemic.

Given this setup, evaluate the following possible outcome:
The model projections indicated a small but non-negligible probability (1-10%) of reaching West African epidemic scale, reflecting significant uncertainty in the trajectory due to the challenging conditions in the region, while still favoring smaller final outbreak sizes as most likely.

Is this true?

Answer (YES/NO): NO